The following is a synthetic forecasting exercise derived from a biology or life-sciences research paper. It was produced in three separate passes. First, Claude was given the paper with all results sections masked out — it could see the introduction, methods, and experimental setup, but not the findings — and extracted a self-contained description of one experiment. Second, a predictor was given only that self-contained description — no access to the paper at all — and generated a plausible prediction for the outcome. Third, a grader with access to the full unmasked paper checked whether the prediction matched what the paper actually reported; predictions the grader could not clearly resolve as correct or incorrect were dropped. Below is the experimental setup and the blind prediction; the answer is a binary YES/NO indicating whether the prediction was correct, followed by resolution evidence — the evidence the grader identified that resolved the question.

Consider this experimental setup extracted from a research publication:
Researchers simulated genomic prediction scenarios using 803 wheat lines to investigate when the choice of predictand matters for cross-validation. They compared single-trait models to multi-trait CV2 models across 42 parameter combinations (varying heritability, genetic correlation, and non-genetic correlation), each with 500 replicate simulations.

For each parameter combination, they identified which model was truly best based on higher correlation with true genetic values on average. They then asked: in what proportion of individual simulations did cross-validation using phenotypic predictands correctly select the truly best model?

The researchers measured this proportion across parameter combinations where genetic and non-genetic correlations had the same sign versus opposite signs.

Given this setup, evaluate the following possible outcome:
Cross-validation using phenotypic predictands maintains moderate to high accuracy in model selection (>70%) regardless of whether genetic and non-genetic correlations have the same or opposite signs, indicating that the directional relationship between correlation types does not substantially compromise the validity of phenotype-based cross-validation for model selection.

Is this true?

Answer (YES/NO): NO